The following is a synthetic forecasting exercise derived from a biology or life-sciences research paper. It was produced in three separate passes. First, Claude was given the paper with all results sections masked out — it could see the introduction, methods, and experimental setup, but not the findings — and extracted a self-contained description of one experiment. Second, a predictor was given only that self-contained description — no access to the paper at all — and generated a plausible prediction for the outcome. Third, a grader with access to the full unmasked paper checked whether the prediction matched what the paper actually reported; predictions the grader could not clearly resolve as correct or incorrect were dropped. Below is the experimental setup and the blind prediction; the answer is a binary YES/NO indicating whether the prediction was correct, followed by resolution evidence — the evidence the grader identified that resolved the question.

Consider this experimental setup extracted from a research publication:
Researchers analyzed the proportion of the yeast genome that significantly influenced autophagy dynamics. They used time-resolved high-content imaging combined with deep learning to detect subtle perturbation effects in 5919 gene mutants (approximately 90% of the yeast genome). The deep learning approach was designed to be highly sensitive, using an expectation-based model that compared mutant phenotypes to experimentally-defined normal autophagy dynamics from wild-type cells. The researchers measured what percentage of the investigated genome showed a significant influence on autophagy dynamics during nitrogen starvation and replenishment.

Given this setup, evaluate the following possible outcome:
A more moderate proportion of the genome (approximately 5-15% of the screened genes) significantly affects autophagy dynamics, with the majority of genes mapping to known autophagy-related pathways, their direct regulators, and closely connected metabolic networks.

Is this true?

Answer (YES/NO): NO